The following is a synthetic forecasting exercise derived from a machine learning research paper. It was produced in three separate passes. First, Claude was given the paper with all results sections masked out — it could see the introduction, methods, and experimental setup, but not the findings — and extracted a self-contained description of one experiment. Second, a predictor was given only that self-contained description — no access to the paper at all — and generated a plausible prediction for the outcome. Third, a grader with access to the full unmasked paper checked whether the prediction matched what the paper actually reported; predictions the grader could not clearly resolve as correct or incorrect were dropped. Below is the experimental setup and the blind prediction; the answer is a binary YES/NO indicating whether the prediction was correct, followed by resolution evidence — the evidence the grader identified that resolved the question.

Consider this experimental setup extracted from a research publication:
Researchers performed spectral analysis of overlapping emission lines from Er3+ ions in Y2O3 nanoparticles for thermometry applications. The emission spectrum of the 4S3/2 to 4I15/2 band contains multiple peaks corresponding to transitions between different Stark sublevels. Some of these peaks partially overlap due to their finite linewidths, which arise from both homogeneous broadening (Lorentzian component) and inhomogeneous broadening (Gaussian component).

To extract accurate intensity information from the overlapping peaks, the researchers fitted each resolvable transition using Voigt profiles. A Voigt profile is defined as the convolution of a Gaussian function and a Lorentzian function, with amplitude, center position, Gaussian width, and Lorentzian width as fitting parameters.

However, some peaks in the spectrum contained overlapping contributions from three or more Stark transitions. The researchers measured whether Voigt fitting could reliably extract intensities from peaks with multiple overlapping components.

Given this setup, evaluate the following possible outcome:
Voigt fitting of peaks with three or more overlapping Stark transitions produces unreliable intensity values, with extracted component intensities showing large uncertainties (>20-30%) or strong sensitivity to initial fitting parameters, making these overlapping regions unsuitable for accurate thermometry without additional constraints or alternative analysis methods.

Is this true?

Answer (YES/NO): YES